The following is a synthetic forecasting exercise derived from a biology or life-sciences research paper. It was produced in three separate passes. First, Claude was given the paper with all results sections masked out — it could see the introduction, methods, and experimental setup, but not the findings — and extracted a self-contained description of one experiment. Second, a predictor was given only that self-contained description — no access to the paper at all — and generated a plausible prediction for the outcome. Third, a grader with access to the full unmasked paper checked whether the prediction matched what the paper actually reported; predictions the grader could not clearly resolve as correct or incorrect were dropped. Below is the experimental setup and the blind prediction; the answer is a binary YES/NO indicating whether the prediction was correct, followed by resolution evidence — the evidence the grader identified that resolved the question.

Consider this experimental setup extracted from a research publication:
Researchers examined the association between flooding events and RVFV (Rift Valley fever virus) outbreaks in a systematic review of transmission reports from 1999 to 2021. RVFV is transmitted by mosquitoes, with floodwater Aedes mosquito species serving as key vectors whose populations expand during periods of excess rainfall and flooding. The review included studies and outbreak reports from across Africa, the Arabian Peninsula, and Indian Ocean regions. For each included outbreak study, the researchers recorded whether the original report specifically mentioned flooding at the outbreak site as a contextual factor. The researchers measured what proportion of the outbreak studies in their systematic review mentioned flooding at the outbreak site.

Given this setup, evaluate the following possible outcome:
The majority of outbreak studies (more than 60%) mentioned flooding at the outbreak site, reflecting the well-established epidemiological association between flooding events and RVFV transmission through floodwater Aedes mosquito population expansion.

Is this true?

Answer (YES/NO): NO